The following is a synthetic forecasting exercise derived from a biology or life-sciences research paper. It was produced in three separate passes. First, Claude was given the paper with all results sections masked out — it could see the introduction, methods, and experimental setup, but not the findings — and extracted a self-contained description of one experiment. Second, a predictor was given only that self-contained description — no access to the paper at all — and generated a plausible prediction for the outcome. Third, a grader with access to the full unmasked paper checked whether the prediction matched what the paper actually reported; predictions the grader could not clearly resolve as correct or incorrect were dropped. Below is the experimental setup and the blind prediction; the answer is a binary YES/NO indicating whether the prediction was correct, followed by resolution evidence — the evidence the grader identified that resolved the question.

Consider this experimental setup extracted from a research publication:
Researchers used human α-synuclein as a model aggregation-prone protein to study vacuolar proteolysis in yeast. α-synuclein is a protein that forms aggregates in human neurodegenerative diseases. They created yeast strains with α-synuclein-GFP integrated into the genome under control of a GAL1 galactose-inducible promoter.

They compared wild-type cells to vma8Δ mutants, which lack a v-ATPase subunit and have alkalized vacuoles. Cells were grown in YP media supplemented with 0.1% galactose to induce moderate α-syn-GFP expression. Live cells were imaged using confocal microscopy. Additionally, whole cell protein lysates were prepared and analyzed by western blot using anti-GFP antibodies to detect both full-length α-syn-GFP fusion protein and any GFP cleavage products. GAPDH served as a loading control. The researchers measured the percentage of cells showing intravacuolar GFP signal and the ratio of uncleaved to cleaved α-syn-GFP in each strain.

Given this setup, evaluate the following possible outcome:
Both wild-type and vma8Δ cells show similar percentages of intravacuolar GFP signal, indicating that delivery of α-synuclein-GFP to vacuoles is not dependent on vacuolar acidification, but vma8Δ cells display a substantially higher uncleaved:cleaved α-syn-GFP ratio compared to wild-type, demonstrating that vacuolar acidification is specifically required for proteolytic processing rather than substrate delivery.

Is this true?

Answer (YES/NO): NO